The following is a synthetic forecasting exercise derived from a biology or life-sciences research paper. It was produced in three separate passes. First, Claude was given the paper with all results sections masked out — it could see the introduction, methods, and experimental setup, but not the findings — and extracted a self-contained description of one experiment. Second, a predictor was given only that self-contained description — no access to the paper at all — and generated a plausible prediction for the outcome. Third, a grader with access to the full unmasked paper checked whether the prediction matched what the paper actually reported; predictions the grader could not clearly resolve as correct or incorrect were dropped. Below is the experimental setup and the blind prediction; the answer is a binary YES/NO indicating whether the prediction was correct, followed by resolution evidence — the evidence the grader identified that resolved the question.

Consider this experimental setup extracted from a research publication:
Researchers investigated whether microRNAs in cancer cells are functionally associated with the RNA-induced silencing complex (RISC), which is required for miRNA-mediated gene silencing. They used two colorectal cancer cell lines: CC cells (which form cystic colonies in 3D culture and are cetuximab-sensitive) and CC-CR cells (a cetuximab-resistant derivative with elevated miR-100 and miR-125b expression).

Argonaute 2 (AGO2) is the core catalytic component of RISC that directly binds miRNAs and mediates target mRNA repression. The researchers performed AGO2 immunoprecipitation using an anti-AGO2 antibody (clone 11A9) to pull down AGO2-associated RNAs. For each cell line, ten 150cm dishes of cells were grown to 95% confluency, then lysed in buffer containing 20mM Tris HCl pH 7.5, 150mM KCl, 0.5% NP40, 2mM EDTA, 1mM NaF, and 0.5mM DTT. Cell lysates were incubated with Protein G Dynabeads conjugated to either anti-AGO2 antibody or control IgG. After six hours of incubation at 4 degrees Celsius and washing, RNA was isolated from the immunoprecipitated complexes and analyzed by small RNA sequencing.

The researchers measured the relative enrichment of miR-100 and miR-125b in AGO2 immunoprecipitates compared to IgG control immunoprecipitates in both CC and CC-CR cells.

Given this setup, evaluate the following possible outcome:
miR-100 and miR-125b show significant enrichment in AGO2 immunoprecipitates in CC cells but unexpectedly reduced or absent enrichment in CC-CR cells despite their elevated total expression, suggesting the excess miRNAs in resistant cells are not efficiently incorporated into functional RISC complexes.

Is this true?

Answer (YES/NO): NO